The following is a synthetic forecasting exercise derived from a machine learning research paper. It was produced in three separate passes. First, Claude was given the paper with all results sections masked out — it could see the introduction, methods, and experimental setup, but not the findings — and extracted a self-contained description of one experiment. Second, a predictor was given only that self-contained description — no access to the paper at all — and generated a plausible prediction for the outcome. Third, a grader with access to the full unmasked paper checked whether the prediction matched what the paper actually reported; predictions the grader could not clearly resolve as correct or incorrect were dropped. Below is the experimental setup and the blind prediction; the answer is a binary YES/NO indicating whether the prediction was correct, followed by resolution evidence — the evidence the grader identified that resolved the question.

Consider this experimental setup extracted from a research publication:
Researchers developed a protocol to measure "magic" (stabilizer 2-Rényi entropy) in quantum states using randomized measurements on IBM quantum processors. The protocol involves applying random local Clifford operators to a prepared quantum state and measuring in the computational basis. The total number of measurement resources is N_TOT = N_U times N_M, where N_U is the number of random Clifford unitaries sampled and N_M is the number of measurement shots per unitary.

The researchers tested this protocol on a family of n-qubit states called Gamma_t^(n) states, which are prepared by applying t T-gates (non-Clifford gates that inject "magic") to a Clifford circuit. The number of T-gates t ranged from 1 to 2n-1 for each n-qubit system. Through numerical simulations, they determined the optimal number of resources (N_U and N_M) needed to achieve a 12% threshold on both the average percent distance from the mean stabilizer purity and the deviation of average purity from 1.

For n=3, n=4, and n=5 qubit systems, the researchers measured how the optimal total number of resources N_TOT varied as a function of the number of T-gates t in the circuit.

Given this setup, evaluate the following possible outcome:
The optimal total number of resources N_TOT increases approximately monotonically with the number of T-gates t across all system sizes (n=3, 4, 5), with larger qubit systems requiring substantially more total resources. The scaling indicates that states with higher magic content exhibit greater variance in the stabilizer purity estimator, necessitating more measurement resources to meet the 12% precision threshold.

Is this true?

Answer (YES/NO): NO